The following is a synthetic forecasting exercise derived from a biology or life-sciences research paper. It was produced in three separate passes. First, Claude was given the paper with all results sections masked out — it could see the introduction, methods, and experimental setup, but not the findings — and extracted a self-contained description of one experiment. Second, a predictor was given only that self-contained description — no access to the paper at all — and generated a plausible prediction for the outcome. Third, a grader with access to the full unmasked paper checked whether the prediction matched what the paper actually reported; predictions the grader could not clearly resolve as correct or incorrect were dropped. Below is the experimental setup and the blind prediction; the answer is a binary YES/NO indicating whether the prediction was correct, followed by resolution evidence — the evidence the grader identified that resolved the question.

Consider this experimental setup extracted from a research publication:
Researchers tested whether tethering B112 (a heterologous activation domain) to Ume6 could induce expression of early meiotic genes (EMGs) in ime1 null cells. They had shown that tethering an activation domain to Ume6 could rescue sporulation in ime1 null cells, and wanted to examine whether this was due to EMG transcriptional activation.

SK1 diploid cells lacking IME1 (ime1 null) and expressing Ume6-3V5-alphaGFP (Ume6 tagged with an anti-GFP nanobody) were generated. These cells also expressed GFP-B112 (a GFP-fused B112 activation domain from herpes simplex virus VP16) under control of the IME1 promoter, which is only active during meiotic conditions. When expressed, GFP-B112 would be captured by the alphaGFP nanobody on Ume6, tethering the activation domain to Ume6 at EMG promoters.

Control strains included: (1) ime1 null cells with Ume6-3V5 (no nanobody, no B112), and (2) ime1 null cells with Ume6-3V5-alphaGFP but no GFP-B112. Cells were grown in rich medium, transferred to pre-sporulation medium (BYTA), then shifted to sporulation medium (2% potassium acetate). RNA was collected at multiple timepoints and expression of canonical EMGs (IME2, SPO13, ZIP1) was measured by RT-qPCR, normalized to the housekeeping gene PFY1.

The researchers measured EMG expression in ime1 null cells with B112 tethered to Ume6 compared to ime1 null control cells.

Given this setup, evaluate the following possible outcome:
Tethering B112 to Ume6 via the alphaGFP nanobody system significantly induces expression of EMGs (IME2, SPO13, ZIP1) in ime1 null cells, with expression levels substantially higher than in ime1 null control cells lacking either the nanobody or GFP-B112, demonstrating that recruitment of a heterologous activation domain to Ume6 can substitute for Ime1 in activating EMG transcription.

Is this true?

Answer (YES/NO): YES